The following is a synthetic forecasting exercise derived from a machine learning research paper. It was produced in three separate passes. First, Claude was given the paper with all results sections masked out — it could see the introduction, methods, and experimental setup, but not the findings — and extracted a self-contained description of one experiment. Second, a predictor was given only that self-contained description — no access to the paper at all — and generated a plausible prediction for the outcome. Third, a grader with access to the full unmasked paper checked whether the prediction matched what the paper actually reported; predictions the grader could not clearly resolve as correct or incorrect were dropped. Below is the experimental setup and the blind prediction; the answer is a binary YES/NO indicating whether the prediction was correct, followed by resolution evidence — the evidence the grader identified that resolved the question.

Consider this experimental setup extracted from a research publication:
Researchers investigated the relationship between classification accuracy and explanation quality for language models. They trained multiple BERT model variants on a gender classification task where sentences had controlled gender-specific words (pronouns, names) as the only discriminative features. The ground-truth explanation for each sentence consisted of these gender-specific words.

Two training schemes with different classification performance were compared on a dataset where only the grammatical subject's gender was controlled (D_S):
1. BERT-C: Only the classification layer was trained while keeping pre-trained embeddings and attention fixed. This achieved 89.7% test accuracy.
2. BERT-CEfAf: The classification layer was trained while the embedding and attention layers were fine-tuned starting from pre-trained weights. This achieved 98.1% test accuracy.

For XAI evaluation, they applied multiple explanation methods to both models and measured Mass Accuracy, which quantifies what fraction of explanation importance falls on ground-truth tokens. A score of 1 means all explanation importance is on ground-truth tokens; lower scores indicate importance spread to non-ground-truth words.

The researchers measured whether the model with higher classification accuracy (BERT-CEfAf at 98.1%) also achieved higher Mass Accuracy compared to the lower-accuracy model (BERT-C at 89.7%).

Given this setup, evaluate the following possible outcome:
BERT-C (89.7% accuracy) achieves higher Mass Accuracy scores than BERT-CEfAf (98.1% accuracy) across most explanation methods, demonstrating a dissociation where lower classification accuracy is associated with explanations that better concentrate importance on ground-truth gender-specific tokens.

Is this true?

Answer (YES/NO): NO